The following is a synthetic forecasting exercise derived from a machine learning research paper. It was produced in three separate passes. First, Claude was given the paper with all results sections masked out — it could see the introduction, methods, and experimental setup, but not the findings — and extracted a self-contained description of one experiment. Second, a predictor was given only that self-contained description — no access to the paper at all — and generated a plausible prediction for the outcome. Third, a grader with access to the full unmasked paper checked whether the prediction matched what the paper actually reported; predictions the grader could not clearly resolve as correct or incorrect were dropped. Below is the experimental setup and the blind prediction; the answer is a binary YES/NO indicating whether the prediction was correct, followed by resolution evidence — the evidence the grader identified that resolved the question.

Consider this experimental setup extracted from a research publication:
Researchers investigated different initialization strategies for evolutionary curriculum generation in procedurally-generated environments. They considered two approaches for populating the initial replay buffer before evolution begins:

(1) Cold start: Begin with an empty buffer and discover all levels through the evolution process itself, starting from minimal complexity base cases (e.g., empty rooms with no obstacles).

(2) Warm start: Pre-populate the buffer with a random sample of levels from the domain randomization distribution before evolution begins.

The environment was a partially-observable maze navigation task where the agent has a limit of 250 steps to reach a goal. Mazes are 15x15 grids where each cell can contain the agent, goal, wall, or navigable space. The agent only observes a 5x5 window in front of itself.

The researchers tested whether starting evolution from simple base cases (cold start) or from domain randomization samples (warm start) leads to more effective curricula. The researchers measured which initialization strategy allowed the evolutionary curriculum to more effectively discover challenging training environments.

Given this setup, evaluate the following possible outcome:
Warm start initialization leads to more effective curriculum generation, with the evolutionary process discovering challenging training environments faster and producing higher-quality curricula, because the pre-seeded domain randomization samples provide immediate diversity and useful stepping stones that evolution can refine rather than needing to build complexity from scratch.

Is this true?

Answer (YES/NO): NO